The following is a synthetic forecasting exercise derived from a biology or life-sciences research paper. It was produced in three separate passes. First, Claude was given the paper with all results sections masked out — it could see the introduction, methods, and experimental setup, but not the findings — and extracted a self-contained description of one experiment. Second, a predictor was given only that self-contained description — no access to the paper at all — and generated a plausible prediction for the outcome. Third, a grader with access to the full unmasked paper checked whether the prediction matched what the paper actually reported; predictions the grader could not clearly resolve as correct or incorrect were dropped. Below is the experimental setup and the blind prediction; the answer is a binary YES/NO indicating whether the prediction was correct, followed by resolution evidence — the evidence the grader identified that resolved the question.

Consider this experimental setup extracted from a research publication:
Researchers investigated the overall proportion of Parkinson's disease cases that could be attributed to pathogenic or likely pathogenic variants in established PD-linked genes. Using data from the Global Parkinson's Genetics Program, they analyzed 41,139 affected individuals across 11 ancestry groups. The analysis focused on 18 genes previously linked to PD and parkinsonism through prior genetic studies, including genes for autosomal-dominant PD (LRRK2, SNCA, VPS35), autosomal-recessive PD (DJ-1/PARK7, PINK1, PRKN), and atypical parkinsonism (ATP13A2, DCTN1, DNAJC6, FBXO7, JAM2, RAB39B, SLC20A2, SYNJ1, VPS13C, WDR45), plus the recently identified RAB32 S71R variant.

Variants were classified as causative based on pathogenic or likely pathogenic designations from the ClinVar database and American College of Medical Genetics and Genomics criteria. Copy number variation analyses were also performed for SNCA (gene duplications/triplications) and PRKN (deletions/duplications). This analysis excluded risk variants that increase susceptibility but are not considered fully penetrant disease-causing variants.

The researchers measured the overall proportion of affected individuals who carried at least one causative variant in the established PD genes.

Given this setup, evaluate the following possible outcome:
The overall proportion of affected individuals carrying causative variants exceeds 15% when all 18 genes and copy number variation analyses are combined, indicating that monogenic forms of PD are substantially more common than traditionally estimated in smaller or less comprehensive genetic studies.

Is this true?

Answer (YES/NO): NO